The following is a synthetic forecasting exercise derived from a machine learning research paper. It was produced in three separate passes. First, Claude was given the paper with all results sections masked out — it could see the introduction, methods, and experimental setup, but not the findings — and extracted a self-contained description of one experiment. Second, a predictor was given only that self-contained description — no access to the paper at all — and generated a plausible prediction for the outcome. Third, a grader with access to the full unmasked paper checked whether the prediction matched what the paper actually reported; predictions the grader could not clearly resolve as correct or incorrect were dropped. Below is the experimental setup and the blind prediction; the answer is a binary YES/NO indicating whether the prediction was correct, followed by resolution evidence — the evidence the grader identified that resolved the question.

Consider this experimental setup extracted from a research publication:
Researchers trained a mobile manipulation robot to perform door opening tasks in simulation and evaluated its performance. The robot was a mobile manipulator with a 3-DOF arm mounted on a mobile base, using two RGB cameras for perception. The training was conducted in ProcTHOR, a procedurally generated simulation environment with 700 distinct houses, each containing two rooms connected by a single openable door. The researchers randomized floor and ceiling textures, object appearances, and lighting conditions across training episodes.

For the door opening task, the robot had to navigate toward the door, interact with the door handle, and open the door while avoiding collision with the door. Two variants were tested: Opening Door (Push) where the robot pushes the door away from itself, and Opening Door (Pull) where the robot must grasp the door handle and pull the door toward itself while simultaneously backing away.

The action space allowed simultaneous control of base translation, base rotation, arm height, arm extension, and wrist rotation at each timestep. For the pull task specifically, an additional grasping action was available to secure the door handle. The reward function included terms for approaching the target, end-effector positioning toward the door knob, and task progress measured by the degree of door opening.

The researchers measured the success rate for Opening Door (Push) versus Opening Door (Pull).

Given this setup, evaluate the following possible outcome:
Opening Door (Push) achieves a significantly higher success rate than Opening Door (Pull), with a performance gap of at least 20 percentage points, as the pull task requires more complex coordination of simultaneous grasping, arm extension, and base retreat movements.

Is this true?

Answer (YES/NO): YES